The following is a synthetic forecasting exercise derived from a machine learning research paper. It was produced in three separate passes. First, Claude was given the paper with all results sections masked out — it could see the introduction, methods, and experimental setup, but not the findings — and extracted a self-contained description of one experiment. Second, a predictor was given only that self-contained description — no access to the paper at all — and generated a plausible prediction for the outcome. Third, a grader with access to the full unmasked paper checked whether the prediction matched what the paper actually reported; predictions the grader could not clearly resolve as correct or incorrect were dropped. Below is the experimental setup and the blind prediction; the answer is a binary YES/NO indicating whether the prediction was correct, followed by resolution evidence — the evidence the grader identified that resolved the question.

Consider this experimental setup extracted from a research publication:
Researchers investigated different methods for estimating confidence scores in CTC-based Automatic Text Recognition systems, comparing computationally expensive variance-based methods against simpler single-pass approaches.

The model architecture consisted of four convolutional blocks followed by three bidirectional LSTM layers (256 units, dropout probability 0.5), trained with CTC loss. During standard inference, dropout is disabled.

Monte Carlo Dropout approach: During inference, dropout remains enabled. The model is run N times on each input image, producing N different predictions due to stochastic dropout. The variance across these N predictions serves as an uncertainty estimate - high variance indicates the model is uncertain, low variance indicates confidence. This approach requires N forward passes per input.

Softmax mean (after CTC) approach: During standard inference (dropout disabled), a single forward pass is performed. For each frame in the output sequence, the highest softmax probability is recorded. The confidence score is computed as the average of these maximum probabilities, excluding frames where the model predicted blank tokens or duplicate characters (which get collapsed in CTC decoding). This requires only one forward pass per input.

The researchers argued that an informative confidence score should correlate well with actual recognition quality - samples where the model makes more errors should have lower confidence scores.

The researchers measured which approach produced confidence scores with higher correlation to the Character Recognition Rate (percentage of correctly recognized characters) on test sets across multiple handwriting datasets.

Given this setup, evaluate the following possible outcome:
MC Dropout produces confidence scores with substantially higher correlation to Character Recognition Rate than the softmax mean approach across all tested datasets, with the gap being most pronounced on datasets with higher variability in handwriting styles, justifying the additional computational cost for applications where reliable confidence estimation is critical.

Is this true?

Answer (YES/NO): NO